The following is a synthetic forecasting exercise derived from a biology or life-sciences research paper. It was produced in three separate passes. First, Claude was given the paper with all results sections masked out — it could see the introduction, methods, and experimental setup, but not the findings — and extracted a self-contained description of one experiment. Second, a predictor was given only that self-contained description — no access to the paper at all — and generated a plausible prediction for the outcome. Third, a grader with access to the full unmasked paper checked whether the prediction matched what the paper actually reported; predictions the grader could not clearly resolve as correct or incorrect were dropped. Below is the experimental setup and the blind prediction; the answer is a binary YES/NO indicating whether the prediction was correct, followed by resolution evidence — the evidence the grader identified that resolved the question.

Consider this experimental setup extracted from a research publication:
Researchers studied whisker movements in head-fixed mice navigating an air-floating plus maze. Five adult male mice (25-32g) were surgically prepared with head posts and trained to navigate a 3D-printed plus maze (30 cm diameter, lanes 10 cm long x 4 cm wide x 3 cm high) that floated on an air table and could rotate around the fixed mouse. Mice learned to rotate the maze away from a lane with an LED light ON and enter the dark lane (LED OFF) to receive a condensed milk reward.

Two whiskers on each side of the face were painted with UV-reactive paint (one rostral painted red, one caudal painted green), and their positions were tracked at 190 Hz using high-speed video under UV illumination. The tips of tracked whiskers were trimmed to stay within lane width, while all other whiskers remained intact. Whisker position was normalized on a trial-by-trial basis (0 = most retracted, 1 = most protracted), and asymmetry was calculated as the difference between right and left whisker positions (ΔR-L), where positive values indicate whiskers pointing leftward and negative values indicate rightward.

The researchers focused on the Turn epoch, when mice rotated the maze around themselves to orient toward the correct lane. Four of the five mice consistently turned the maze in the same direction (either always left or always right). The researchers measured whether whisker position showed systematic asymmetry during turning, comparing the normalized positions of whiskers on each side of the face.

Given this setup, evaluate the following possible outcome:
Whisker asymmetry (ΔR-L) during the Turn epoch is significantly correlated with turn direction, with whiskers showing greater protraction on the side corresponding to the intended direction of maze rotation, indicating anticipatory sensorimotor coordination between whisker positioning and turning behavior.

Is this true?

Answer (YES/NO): NO